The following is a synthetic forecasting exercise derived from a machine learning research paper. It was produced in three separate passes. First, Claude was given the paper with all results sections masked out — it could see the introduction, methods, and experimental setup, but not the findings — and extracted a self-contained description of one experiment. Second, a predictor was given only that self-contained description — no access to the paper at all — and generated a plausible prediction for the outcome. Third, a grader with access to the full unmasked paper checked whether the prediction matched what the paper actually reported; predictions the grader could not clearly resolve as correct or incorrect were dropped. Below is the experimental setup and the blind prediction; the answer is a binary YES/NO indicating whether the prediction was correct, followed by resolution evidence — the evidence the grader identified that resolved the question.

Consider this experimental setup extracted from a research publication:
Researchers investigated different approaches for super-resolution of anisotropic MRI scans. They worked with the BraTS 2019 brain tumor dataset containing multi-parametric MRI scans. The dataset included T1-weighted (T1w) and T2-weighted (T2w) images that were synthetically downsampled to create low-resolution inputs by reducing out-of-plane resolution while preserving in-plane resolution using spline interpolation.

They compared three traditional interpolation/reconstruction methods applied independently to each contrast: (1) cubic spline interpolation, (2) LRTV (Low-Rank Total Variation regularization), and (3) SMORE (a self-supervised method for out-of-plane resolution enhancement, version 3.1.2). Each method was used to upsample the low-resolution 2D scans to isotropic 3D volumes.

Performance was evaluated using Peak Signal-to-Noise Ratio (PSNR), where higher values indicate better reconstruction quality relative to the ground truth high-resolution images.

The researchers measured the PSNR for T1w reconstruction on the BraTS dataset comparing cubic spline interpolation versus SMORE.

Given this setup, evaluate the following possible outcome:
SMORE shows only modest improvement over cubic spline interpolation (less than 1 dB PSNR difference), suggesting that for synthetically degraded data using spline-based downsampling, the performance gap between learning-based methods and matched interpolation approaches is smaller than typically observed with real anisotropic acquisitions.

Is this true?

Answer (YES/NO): NO